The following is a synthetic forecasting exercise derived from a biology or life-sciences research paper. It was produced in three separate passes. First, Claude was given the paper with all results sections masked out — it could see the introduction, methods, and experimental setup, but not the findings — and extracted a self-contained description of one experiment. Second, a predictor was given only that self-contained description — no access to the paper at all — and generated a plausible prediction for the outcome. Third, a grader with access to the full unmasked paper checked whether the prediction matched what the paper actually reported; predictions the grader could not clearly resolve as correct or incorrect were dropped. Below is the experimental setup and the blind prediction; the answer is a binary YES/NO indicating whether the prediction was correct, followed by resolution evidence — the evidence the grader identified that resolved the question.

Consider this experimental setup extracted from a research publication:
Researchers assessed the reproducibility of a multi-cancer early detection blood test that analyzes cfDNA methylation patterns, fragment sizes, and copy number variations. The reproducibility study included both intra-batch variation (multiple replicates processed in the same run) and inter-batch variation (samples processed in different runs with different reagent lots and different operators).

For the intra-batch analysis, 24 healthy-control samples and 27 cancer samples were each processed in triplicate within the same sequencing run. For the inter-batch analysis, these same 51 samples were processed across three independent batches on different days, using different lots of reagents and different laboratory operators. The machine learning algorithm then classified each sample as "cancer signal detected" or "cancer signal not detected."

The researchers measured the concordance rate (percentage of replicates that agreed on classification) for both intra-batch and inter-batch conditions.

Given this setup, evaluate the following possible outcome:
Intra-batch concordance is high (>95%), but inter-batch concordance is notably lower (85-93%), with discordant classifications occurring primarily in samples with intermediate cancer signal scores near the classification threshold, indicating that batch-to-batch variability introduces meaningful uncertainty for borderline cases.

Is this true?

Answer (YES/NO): NO